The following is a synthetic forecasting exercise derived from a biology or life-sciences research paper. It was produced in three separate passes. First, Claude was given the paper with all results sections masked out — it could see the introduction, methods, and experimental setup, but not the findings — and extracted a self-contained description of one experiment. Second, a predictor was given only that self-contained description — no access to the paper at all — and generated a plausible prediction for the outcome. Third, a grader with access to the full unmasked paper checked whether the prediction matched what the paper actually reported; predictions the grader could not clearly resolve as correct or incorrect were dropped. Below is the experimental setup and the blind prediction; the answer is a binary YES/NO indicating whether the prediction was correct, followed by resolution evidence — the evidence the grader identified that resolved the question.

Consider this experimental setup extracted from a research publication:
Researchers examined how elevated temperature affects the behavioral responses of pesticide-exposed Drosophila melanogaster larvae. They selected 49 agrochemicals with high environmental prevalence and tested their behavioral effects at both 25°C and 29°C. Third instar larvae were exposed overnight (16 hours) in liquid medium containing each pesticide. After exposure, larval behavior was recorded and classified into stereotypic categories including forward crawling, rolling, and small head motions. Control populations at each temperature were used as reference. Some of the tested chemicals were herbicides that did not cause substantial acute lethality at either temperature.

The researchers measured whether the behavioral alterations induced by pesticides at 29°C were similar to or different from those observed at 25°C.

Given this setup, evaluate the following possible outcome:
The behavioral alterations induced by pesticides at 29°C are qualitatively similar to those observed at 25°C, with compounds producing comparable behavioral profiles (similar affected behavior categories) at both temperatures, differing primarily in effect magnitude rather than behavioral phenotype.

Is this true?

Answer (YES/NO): NO